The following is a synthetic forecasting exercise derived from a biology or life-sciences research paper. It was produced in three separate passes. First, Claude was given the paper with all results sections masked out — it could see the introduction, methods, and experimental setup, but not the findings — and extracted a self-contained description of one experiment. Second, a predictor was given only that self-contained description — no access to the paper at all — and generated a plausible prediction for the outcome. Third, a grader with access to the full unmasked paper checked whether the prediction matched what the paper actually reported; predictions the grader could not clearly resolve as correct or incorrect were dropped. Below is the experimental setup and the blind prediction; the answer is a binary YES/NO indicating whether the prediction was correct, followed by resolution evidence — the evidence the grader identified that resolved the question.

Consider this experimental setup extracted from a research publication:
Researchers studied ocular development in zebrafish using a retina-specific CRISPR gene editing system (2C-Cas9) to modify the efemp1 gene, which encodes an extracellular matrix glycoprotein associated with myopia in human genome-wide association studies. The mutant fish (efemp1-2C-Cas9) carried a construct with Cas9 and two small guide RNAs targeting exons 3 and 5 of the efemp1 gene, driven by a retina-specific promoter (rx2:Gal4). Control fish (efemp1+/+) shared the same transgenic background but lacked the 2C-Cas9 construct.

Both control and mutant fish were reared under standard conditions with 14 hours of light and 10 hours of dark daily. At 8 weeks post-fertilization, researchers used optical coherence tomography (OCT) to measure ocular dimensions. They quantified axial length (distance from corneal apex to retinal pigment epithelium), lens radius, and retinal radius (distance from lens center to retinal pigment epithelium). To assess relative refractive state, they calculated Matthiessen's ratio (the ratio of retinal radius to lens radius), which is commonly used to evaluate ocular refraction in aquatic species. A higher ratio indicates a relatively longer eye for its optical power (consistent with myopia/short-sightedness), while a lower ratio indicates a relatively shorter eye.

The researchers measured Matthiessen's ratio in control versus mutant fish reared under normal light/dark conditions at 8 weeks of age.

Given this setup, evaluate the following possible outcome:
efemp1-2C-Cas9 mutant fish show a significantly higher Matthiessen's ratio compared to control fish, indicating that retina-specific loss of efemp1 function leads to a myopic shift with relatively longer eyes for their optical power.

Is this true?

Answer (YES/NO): YES